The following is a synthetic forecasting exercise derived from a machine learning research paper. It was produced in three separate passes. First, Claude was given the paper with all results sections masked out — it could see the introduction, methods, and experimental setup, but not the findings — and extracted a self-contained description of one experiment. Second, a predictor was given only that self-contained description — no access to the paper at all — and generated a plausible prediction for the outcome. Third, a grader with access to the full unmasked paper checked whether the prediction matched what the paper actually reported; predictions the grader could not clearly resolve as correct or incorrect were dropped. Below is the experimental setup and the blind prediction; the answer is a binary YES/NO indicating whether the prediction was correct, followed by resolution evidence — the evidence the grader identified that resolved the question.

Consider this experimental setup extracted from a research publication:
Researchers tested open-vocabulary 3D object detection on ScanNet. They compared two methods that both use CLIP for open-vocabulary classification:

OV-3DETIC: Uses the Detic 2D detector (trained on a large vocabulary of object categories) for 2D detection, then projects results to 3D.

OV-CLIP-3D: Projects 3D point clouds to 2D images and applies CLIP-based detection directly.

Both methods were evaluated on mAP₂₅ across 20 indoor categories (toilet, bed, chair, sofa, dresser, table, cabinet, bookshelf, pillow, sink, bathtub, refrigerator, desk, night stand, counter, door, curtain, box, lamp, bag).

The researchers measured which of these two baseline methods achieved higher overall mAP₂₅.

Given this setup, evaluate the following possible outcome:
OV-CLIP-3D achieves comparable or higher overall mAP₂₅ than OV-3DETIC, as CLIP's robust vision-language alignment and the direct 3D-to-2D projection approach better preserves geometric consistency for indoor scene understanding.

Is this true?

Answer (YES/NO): NO